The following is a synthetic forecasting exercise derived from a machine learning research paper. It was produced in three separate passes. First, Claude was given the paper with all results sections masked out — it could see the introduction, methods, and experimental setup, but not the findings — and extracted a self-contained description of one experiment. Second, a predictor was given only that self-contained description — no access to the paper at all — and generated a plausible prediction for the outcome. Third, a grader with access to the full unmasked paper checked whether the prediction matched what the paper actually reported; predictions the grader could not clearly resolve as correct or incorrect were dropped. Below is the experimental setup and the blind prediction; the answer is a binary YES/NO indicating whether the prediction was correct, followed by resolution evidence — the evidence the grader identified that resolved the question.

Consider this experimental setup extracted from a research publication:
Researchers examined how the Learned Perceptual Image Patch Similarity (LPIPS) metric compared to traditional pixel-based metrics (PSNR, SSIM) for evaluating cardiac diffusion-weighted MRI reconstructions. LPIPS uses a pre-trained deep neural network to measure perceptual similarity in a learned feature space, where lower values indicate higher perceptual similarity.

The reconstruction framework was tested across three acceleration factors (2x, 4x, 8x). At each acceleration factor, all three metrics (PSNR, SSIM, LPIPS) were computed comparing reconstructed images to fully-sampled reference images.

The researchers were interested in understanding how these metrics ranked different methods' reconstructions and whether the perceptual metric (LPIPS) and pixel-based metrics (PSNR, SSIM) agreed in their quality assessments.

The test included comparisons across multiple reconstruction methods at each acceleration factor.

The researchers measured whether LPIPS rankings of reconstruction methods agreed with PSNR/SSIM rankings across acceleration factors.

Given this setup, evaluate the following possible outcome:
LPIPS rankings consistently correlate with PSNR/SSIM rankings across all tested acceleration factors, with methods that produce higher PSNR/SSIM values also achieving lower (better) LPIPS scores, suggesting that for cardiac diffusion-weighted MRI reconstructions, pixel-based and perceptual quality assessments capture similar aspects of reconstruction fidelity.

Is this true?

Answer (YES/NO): NO